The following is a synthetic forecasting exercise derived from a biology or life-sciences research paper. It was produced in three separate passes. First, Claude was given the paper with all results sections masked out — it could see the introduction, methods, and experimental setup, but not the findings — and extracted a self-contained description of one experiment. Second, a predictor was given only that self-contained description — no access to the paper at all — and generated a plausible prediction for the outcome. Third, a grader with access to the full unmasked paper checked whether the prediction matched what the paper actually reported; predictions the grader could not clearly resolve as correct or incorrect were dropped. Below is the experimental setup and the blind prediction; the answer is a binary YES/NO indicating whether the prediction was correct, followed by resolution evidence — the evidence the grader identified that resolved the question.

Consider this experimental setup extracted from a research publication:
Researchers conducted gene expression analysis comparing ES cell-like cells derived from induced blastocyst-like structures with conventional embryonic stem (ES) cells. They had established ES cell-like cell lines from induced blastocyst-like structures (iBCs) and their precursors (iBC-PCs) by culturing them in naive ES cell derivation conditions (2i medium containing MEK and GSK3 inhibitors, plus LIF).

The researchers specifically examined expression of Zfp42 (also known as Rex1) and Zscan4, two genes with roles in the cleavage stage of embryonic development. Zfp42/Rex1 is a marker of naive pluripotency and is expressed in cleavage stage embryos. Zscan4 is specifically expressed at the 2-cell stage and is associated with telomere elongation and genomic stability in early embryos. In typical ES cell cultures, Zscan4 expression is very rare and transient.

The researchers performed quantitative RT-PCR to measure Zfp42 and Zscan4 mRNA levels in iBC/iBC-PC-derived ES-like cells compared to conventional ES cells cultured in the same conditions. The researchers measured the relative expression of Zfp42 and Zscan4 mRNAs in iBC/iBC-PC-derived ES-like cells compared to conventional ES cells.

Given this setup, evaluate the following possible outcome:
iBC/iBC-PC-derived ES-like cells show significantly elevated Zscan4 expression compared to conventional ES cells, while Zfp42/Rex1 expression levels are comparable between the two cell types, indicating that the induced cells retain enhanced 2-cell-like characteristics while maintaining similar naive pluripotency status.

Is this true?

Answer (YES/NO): NO